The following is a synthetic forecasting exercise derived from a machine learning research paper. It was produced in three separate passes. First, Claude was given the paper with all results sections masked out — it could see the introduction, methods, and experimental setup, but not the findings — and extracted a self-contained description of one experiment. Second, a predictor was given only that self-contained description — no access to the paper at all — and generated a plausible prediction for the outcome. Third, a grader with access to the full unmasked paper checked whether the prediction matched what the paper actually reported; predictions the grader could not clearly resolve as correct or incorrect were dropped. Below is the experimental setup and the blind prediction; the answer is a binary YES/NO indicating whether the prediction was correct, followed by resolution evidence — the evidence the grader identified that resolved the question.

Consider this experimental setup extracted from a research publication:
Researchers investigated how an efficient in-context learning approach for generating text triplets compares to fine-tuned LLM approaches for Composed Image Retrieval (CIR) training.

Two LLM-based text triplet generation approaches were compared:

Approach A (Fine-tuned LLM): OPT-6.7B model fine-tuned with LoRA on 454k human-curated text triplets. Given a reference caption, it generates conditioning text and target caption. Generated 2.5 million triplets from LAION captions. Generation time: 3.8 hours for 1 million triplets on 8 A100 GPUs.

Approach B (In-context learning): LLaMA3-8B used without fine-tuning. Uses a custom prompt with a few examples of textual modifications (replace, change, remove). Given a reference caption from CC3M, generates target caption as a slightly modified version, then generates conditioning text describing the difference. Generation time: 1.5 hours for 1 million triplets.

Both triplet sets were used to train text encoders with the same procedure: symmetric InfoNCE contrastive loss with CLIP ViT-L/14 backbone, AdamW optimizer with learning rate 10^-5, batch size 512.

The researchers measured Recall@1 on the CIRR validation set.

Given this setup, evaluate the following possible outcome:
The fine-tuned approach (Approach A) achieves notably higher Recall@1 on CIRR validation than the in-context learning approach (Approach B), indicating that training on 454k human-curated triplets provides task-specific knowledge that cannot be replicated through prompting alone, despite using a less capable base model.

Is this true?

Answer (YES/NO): NO